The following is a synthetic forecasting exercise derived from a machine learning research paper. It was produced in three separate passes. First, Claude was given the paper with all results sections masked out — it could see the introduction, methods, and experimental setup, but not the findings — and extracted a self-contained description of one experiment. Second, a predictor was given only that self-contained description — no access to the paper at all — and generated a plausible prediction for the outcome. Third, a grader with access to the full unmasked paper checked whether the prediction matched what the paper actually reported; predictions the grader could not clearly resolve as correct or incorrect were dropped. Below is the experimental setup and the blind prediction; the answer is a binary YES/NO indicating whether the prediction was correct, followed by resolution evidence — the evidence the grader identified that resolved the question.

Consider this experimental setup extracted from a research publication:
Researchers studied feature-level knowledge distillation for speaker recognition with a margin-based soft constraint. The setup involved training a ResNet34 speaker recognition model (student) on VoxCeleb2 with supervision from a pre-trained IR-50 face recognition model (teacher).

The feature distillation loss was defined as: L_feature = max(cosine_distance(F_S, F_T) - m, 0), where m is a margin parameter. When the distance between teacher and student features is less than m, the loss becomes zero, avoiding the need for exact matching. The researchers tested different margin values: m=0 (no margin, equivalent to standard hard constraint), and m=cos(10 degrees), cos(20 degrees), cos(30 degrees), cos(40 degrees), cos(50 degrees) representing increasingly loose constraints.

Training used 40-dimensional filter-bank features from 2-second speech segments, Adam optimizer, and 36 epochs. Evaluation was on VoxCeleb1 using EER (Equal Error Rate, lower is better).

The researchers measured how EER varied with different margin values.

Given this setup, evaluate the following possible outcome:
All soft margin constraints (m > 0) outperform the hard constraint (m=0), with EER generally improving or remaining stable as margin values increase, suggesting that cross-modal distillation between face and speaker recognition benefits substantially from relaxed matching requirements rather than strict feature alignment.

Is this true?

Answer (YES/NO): NO